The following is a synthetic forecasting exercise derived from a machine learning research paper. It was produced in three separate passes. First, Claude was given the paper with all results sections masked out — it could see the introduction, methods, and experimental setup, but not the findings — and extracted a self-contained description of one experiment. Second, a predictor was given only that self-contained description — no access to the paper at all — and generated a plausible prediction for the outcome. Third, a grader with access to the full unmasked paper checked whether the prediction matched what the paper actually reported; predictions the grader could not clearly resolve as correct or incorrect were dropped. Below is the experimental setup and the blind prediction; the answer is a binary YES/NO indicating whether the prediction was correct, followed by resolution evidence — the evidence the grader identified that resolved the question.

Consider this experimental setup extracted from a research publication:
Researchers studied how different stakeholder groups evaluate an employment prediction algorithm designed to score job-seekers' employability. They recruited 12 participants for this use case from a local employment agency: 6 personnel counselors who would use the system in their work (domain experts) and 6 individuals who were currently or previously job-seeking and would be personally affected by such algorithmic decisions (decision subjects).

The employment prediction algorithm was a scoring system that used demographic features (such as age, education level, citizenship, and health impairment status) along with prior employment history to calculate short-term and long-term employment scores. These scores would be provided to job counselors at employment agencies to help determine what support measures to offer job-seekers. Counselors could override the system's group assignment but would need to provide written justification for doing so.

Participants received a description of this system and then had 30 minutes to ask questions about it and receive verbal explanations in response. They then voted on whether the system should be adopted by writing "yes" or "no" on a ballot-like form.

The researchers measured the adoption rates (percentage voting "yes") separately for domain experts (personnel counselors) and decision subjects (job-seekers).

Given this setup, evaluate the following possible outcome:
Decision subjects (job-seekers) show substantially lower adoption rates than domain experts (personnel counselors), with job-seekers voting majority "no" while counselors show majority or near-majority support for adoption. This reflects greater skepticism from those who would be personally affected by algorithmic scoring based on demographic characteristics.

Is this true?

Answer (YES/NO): YES